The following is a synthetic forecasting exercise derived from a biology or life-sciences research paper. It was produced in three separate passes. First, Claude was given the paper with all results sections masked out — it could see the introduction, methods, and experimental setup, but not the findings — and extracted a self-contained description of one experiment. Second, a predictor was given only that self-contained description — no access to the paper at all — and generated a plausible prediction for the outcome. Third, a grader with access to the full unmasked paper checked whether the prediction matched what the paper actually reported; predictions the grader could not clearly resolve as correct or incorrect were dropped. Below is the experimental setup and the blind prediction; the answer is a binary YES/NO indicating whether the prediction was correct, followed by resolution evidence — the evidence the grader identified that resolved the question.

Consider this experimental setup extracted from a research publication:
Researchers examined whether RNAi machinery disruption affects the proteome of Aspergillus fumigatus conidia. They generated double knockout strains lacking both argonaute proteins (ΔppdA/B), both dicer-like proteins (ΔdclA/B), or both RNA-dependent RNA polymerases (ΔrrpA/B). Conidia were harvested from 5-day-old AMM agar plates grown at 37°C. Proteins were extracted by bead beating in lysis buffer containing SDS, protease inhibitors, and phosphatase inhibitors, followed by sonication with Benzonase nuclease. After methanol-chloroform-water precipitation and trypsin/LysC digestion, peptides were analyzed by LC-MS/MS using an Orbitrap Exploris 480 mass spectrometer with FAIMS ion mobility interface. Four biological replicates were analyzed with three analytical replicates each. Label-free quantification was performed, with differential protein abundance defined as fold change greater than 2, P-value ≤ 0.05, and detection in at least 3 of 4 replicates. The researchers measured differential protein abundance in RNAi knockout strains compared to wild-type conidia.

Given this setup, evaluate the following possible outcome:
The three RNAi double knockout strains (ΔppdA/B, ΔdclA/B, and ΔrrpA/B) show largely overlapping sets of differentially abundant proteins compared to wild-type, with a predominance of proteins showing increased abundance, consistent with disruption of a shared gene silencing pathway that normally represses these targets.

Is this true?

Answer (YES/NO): NO